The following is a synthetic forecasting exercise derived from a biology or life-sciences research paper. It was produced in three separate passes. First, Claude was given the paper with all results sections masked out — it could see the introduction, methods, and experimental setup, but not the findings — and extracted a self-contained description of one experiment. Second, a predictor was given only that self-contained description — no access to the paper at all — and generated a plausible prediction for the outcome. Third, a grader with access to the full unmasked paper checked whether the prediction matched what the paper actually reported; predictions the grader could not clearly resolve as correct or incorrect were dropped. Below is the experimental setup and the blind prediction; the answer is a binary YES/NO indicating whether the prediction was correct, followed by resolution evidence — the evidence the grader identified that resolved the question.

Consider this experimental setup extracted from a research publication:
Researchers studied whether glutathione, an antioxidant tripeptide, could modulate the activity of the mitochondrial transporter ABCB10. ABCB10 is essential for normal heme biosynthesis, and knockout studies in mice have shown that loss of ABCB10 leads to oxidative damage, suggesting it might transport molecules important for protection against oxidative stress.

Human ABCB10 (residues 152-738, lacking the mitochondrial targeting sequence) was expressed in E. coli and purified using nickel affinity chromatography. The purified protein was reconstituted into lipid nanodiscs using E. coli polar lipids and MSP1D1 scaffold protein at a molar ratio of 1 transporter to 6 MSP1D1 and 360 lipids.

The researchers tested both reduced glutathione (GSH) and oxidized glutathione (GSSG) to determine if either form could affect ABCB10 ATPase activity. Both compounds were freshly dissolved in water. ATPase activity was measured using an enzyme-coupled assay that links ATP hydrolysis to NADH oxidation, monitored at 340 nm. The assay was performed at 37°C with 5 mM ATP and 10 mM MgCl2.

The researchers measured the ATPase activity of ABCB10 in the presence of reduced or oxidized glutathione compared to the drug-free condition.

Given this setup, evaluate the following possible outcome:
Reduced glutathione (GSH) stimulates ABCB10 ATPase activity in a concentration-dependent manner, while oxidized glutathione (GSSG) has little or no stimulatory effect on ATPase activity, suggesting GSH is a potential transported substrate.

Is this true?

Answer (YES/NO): NO